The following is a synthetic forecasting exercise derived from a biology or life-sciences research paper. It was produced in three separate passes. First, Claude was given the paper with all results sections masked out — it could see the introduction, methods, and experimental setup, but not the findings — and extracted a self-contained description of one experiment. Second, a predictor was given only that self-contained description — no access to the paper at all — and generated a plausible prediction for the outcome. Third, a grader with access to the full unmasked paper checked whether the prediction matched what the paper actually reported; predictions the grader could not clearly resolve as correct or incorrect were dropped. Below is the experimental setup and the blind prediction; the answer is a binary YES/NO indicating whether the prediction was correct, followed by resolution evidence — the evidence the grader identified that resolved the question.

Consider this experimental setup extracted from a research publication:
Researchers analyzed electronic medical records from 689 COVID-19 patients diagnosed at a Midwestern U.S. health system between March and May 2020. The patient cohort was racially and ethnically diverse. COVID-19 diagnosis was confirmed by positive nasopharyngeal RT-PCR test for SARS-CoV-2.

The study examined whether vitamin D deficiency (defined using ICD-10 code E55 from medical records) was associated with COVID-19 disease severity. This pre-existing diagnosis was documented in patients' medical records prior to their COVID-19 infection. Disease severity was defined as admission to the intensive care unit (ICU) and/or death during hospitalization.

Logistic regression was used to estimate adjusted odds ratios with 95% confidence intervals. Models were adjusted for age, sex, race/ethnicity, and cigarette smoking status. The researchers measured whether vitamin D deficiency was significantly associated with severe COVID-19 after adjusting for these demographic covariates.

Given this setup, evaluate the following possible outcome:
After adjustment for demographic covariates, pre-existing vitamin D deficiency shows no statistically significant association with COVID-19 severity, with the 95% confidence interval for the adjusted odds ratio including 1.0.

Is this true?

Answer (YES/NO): NO